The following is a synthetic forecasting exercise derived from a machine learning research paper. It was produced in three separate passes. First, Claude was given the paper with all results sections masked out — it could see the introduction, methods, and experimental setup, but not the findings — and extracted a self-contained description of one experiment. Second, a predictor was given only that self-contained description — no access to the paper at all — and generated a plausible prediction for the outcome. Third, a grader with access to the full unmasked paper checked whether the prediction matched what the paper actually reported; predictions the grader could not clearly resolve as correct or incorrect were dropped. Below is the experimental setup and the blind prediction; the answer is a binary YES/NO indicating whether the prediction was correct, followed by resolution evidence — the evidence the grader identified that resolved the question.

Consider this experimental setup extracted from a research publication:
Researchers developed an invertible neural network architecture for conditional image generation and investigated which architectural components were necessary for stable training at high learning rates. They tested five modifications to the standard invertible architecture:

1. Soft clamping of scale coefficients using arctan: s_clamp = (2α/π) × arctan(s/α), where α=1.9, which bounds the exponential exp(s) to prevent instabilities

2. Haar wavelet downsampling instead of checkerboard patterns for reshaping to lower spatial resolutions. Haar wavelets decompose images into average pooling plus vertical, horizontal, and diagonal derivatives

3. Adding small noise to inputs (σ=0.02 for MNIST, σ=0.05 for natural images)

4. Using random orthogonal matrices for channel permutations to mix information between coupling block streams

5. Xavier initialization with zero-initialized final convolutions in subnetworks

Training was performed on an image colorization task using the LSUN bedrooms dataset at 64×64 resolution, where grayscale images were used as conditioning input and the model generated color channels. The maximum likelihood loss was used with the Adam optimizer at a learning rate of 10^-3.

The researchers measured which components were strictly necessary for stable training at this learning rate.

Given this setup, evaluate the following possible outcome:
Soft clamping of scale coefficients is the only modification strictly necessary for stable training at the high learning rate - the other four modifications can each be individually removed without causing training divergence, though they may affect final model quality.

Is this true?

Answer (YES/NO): NO